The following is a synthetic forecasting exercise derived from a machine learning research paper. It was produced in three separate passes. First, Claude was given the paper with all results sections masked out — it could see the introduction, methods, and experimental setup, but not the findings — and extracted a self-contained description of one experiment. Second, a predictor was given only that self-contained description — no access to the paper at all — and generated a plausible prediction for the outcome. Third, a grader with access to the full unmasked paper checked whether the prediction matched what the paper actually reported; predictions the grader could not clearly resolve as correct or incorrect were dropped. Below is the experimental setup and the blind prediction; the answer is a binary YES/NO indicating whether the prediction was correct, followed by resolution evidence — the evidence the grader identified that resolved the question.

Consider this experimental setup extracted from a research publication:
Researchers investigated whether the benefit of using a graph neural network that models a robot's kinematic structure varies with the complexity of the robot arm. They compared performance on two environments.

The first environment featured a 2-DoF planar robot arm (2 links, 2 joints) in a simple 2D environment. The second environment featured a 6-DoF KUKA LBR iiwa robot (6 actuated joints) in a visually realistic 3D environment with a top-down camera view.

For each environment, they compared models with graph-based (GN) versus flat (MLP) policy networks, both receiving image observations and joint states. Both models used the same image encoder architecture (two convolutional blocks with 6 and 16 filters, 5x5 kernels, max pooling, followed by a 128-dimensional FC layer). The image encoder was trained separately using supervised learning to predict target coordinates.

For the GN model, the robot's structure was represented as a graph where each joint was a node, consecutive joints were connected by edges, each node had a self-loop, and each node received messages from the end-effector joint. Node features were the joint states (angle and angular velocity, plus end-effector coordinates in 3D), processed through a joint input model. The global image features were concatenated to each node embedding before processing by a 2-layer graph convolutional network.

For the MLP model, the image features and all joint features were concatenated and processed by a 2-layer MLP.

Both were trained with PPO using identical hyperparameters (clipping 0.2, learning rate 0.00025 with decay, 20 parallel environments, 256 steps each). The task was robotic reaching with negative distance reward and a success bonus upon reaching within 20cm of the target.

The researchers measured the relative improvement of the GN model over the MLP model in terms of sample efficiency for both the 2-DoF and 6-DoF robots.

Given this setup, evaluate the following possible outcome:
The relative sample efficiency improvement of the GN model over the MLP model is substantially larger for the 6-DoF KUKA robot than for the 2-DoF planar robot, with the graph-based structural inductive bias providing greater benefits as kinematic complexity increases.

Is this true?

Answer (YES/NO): YES